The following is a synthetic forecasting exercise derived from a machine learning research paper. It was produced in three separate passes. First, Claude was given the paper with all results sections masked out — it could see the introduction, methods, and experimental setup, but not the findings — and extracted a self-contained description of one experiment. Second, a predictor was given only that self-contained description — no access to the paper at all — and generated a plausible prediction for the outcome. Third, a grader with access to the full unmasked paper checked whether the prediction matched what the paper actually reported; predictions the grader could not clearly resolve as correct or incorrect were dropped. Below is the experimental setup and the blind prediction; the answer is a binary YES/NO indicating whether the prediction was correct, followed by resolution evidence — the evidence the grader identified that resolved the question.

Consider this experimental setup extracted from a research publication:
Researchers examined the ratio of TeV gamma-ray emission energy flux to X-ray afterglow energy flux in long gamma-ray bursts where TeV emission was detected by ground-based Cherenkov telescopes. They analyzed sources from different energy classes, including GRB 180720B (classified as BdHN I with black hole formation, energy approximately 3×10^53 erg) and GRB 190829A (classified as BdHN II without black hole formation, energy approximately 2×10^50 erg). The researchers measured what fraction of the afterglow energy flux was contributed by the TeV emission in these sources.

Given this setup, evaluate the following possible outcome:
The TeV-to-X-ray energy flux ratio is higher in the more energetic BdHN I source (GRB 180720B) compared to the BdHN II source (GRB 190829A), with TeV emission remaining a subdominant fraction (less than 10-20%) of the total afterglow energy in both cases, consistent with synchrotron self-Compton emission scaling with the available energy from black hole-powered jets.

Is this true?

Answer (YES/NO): NO